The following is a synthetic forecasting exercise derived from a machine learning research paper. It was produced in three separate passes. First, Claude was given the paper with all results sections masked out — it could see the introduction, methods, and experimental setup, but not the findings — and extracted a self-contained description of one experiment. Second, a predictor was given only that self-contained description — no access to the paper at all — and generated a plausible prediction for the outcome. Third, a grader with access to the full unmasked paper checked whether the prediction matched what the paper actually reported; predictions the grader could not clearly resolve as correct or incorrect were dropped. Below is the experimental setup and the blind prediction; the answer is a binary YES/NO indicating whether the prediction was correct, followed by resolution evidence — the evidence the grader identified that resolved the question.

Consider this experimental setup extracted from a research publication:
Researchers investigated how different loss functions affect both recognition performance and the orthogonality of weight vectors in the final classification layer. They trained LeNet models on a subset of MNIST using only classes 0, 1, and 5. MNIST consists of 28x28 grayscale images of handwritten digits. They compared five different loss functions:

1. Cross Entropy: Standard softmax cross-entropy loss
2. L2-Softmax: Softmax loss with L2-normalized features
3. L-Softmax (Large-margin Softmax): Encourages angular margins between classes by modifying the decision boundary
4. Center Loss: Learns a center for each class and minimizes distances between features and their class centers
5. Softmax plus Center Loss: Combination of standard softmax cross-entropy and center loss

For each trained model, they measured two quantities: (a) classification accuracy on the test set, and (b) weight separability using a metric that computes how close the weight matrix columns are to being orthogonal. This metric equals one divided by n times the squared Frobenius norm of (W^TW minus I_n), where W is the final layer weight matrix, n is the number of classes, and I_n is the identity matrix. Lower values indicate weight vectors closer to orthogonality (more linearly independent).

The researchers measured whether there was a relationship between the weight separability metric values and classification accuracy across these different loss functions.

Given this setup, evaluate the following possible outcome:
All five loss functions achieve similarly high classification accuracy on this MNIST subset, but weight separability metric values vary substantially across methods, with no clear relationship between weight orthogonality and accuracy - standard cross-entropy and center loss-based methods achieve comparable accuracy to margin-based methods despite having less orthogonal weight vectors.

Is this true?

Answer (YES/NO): NO